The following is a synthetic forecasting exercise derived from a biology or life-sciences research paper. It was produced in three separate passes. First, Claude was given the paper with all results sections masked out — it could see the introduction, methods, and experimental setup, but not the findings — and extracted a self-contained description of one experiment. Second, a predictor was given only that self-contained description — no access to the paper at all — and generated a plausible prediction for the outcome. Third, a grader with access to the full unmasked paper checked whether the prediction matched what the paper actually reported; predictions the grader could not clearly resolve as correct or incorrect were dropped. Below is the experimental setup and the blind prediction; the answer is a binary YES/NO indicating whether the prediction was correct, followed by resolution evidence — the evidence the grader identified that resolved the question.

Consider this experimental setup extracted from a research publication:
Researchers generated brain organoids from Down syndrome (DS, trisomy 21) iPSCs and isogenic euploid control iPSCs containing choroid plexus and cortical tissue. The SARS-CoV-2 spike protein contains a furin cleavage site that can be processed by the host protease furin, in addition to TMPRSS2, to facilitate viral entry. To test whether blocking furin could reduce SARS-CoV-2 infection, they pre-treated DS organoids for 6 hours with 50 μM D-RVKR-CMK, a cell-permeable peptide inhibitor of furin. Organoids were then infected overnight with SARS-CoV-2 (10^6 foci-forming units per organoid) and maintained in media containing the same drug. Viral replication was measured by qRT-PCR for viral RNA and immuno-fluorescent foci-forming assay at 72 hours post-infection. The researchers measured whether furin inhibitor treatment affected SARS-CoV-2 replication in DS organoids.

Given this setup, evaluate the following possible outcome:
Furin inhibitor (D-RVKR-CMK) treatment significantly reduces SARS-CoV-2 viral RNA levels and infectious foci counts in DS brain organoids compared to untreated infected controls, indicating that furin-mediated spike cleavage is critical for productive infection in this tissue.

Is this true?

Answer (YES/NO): NO